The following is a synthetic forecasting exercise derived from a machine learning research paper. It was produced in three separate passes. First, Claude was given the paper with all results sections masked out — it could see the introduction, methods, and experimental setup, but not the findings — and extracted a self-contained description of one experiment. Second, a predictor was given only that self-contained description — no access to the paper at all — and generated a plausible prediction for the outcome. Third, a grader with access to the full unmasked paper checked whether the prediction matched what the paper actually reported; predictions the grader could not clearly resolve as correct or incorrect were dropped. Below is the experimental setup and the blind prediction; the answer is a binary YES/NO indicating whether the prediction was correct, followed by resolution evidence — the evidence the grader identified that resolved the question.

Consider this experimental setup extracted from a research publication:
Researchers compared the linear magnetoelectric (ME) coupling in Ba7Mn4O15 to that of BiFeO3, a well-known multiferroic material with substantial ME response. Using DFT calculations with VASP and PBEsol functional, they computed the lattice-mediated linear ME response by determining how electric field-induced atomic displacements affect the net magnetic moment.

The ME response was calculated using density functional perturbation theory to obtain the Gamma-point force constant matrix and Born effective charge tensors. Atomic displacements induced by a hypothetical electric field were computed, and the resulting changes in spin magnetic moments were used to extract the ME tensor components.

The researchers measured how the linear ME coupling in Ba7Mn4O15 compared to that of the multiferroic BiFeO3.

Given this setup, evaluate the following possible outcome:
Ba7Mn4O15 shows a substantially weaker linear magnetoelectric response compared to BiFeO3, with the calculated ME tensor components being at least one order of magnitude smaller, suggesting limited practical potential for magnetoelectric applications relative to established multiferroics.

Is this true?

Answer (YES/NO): NO